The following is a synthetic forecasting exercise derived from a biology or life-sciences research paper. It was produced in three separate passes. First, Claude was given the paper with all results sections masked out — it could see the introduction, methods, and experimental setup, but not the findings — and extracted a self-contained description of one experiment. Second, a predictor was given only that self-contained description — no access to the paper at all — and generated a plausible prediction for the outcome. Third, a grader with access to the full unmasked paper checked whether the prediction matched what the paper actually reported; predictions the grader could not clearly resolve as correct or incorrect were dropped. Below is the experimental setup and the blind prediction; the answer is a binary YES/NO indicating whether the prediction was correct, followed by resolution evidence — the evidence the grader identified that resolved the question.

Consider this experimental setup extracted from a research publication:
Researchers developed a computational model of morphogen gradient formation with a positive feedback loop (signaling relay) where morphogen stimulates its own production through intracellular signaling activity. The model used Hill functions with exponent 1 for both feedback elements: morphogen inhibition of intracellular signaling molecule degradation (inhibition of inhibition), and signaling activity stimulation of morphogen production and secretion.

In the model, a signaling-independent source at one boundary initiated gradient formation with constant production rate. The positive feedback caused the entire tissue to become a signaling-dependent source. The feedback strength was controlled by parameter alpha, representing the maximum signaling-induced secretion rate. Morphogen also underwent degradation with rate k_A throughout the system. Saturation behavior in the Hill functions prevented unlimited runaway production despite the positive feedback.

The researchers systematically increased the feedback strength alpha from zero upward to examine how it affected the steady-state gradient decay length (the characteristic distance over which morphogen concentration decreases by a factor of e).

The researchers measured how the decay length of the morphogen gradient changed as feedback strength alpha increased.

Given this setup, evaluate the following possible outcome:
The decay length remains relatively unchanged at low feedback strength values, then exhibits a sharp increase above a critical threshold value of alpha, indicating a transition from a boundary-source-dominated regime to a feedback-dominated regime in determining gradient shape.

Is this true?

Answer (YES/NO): NO